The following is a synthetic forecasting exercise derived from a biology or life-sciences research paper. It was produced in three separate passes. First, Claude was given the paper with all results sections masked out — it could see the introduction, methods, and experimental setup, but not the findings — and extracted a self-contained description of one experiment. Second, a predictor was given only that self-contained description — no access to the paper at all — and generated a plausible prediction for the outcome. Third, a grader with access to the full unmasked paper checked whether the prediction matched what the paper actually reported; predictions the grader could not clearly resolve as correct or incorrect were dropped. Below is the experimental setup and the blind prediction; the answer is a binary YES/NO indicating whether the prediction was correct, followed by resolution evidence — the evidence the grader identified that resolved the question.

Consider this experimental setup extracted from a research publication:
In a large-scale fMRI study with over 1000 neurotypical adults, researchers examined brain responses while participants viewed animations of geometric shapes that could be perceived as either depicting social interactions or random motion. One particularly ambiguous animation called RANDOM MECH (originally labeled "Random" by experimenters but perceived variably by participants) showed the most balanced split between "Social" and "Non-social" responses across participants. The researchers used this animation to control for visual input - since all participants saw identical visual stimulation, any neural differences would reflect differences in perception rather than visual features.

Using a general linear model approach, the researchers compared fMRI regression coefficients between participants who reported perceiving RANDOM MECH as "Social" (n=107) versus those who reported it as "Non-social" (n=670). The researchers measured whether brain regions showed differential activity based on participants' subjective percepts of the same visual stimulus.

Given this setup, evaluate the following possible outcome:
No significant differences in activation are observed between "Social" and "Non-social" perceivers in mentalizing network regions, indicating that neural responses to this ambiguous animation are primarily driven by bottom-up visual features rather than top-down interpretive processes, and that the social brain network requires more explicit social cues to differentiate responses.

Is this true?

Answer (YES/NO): NO